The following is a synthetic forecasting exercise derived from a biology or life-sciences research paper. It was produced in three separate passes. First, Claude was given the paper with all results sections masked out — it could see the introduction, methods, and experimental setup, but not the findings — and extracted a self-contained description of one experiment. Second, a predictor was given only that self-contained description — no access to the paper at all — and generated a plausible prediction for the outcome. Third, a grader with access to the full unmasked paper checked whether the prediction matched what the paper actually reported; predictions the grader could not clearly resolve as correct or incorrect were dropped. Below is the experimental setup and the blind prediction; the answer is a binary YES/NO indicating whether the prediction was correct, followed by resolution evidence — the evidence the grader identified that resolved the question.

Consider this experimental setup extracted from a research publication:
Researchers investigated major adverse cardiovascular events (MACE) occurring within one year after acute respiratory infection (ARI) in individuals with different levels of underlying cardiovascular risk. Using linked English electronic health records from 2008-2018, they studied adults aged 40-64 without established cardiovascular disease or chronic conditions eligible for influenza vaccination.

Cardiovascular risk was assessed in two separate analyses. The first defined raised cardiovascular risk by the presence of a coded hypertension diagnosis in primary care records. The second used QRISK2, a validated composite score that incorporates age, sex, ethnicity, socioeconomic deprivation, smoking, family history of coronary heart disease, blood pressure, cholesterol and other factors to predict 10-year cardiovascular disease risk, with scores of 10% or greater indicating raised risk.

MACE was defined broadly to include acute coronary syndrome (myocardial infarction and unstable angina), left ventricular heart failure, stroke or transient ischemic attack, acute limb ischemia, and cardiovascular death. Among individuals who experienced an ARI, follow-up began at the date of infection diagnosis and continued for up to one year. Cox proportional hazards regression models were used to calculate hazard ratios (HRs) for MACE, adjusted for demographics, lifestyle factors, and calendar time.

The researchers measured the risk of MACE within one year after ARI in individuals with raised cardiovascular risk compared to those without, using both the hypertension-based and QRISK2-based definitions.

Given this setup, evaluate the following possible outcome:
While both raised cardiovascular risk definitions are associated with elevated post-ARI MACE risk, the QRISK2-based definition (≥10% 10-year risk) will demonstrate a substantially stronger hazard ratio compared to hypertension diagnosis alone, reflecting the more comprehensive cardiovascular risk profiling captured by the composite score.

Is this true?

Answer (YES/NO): YES